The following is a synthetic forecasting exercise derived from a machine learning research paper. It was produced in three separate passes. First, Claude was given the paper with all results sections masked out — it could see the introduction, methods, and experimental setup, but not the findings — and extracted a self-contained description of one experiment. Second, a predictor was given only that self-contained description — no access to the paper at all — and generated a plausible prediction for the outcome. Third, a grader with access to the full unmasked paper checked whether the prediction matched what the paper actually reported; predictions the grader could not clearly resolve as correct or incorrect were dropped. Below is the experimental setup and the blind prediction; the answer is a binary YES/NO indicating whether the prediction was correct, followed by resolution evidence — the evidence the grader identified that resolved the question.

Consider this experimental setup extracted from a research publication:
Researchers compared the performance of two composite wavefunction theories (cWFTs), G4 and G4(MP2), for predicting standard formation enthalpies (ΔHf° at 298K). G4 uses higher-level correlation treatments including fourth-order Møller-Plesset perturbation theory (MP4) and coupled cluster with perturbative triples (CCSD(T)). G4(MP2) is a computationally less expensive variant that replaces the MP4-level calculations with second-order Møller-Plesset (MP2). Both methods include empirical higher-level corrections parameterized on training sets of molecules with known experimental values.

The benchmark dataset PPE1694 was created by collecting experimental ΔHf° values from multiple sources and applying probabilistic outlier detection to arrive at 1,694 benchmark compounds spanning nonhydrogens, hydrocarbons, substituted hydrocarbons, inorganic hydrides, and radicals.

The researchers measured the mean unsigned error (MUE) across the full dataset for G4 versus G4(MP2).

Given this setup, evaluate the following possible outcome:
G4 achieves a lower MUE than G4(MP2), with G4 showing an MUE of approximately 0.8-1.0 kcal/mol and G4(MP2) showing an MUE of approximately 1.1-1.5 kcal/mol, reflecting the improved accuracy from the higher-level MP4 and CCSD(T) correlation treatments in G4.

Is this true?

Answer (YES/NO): NO